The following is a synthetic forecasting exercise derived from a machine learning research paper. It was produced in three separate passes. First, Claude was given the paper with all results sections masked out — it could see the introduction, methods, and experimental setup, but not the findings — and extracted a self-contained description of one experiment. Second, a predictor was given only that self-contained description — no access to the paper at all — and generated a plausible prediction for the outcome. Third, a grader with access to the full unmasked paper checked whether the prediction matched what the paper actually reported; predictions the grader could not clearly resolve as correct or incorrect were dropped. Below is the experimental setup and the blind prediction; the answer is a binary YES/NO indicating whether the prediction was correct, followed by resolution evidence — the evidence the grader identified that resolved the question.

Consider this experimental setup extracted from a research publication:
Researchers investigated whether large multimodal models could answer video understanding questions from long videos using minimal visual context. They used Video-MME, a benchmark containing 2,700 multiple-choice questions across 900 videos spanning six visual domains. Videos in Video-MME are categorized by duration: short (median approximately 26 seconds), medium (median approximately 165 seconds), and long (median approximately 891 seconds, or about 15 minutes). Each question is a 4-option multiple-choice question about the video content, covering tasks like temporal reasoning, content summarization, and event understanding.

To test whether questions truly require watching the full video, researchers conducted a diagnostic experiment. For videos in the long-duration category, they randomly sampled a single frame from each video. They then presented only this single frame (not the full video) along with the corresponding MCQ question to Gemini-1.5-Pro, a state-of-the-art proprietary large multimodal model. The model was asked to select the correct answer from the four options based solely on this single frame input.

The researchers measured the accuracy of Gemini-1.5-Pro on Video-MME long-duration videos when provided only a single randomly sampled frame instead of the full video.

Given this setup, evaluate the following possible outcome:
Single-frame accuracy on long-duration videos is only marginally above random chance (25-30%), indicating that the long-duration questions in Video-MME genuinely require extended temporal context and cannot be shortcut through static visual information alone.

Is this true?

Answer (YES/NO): NO